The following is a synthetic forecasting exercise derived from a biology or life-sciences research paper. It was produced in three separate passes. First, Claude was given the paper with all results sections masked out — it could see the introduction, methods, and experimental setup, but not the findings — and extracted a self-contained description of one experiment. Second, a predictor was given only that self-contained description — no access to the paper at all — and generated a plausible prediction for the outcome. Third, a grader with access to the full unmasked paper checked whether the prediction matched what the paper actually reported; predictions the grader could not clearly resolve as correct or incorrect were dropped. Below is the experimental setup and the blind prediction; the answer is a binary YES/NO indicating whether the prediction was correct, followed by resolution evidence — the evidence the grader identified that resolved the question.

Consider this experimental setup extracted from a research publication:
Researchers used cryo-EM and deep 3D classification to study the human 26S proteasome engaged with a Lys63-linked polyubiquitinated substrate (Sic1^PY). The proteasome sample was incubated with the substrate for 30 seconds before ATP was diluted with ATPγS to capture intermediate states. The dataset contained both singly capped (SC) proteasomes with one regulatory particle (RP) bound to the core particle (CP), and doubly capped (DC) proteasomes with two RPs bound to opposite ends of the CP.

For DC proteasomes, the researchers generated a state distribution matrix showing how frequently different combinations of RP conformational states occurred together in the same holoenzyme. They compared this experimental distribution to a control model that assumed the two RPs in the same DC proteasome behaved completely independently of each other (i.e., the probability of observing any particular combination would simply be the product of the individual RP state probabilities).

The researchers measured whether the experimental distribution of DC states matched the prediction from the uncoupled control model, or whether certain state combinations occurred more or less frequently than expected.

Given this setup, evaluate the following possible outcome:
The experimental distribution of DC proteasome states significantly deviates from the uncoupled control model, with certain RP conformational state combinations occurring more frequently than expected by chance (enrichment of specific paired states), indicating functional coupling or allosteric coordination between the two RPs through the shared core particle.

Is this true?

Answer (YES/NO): YES